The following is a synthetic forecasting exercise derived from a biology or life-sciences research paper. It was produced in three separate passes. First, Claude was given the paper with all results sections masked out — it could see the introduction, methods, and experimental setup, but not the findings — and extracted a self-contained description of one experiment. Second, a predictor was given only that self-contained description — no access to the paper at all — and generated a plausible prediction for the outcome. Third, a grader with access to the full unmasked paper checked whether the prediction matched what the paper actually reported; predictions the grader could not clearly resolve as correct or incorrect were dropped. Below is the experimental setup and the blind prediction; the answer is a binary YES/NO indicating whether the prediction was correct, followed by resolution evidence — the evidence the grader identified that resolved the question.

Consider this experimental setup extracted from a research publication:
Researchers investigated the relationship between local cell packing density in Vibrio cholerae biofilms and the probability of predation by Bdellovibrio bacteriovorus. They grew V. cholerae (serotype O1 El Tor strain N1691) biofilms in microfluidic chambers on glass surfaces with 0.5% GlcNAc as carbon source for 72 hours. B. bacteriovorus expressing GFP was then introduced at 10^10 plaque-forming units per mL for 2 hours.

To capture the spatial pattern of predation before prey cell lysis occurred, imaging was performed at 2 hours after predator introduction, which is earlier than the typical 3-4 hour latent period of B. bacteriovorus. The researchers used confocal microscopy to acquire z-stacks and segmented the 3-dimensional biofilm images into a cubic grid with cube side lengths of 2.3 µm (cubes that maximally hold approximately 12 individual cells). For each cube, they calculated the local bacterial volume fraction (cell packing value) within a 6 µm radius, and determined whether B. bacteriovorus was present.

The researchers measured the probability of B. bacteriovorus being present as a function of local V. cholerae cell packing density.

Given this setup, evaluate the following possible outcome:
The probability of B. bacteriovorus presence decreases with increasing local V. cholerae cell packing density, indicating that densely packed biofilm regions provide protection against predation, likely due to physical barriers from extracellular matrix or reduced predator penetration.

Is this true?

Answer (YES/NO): YES